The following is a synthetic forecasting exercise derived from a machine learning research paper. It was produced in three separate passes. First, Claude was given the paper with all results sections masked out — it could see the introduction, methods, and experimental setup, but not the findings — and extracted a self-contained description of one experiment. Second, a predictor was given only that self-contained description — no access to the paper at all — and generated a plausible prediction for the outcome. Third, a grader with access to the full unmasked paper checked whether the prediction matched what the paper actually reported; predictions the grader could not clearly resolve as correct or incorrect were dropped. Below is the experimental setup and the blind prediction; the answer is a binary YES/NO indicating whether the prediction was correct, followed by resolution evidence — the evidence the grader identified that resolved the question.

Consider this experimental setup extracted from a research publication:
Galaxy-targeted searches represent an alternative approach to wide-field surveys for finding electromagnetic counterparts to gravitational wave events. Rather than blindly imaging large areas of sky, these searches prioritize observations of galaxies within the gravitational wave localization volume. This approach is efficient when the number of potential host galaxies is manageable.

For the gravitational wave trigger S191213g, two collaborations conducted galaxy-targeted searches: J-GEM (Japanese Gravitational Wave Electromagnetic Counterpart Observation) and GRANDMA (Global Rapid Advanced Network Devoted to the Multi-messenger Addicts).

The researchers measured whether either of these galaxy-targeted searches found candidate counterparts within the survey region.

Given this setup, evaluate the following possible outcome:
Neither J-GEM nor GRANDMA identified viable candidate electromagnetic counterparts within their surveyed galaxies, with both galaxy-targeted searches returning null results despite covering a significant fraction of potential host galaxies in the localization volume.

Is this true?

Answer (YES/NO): YES